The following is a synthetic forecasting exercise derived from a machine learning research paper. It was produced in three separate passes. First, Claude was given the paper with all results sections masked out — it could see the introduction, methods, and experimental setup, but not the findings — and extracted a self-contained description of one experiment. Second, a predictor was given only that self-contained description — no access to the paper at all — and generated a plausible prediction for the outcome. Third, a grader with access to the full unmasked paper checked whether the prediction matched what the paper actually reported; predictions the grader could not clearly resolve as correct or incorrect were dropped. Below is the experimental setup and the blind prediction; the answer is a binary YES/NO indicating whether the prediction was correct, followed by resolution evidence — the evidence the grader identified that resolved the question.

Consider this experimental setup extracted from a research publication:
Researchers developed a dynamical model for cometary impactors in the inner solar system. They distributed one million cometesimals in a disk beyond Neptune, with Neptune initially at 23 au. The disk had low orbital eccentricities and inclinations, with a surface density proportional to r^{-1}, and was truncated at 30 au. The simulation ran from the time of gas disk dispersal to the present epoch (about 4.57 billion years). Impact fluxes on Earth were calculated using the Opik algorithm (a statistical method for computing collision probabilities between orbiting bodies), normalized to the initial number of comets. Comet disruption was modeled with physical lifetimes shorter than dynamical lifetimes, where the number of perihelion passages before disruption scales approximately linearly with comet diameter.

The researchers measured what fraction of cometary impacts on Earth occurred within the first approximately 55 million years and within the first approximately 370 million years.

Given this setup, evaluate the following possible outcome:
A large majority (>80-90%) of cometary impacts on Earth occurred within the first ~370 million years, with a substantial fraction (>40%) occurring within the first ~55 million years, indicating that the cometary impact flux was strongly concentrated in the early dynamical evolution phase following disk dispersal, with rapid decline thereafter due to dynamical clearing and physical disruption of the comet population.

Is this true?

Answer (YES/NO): YES